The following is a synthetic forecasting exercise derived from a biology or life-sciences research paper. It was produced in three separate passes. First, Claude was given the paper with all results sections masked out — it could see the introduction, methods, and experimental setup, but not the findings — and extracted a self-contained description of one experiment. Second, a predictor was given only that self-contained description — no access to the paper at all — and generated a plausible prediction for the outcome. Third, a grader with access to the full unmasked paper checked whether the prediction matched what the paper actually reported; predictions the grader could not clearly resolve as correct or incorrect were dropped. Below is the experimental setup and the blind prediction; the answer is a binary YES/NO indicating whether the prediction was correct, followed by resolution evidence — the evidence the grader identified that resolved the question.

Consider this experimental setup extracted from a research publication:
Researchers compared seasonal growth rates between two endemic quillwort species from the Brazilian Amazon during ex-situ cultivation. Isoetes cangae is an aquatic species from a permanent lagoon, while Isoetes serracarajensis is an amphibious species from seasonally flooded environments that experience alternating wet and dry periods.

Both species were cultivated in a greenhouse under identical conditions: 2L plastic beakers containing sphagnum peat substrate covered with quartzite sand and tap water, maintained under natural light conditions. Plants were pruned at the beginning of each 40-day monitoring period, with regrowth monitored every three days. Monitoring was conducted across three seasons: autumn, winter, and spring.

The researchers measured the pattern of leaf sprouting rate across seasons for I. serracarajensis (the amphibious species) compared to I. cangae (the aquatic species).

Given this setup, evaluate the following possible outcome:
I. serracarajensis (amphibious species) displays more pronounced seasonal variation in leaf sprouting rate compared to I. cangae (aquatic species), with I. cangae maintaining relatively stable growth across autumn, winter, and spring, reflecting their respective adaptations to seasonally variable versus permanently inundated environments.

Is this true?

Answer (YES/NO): NO